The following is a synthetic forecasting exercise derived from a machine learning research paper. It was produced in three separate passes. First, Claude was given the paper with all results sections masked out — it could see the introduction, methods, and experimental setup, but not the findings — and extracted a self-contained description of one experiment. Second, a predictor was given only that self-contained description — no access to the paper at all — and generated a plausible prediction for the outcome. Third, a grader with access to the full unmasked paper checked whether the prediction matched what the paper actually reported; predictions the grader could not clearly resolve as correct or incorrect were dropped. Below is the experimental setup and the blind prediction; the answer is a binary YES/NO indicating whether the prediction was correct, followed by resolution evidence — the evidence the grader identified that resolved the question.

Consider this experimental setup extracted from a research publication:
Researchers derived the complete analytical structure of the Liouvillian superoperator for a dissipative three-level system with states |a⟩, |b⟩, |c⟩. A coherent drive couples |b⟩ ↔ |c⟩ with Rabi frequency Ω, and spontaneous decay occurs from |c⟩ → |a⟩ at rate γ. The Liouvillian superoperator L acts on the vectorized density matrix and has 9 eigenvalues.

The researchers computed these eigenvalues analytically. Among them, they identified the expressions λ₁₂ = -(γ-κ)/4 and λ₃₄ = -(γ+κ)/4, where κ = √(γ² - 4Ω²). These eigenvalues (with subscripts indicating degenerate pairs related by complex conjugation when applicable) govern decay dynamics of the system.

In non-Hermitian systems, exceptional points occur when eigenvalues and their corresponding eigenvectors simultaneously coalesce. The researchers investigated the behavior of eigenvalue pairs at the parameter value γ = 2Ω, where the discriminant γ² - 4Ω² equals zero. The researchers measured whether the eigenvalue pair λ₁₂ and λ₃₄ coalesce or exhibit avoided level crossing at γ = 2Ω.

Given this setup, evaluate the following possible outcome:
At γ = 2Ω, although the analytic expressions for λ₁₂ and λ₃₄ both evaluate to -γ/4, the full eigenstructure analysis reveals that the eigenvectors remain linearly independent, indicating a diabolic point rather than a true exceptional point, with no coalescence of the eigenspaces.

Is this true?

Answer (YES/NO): NO